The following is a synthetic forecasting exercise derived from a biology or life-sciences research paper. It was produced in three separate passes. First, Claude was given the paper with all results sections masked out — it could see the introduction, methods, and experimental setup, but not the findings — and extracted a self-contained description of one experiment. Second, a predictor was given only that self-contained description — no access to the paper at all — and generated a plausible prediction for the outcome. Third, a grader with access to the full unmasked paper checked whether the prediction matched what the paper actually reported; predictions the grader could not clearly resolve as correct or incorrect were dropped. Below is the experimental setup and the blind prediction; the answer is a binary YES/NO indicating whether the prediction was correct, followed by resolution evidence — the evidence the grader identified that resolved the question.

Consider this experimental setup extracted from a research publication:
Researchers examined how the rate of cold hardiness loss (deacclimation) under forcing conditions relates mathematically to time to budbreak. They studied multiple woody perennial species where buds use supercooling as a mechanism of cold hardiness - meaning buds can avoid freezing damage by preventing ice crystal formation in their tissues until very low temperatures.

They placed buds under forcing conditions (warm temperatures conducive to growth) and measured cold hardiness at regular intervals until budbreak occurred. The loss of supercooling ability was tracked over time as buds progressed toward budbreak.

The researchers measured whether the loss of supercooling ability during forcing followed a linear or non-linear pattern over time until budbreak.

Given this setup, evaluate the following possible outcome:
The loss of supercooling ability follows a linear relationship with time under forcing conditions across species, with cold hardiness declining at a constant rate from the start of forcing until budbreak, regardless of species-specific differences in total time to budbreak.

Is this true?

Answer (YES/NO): YES